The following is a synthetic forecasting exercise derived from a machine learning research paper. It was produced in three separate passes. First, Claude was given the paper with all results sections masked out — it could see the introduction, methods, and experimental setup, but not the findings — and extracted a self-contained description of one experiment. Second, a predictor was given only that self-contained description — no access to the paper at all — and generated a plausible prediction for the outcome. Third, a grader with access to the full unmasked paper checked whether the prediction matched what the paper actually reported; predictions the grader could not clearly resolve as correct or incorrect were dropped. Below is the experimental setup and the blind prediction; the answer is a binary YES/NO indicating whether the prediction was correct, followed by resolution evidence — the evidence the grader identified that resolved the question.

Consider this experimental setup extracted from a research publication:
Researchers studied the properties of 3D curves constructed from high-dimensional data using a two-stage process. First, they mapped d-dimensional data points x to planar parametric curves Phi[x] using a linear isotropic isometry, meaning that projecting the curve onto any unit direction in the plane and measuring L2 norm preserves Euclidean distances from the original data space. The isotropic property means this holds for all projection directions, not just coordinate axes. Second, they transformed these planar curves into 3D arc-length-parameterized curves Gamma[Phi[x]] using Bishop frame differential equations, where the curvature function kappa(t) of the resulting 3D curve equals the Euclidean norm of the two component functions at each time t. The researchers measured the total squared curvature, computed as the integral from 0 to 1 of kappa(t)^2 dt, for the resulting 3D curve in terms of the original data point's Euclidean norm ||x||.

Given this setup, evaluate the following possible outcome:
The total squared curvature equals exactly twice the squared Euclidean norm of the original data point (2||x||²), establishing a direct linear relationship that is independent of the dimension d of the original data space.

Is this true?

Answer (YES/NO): YES